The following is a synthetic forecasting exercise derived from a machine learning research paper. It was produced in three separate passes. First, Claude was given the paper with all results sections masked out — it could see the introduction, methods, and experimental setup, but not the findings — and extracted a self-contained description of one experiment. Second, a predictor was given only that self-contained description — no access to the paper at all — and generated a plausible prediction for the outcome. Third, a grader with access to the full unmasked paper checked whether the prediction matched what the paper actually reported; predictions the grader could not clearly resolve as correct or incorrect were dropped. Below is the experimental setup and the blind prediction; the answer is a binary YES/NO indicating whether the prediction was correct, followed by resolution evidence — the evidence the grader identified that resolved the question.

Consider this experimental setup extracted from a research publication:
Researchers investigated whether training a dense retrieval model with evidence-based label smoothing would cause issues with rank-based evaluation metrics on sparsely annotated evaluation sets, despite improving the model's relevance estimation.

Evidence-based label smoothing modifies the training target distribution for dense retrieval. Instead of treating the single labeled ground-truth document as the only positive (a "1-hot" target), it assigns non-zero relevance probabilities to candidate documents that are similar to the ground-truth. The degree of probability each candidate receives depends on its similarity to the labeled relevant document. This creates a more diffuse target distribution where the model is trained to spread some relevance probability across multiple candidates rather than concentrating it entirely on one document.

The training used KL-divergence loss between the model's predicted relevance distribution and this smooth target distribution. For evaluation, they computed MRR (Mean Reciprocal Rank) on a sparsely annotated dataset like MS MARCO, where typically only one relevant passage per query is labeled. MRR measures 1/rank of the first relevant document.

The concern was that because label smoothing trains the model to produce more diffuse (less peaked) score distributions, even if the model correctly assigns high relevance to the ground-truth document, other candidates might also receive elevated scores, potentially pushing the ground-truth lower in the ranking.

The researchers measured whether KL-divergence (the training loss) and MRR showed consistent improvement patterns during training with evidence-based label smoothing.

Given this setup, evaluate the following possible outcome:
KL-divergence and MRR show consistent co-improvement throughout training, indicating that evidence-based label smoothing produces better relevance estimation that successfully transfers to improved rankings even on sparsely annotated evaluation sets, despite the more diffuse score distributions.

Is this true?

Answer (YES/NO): NO